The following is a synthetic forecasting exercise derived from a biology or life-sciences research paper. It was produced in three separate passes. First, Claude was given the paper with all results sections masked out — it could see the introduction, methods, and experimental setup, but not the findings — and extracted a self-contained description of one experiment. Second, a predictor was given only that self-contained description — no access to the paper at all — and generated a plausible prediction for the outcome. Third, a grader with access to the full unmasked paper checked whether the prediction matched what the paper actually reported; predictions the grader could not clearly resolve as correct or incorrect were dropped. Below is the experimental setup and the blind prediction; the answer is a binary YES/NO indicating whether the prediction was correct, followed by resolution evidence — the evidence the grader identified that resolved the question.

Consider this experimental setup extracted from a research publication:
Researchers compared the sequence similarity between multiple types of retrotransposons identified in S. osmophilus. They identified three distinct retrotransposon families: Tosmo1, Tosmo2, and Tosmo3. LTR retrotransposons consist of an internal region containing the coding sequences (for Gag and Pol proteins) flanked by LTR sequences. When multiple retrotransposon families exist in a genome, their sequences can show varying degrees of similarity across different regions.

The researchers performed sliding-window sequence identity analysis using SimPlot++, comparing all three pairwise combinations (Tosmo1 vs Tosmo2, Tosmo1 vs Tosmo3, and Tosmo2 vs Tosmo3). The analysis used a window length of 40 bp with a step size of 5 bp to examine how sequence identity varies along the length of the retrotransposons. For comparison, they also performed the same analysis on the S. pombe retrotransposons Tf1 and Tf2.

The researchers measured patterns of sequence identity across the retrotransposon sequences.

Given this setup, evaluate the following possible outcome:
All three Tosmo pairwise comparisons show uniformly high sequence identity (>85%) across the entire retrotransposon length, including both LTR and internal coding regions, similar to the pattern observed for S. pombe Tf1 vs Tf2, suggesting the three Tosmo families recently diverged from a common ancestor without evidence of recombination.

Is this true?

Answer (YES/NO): NO